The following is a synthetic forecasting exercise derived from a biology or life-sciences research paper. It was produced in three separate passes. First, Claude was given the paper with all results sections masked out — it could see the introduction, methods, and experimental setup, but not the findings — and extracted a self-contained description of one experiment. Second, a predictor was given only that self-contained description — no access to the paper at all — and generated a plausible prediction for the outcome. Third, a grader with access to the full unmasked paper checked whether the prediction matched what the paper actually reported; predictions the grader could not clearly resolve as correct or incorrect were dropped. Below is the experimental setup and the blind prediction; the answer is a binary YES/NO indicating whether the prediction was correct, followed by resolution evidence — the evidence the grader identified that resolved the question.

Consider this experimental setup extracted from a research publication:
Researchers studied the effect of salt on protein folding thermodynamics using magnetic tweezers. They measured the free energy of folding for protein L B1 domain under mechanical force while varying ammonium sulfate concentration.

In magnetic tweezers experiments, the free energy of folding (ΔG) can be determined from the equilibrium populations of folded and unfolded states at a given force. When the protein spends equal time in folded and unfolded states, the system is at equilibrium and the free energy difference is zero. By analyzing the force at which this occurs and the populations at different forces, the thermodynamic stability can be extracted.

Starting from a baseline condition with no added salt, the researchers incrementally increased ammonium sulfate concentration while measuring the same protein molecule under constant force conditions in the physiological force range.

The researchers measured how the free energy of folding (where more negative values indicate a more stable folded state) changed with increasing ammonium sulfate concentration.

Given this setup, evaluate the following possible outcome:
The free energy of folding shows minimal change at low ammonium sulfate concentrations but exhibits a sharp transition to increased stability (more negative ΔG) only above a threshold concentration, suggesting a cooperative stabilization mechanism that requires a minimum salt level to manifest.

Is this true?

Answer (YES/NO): NO